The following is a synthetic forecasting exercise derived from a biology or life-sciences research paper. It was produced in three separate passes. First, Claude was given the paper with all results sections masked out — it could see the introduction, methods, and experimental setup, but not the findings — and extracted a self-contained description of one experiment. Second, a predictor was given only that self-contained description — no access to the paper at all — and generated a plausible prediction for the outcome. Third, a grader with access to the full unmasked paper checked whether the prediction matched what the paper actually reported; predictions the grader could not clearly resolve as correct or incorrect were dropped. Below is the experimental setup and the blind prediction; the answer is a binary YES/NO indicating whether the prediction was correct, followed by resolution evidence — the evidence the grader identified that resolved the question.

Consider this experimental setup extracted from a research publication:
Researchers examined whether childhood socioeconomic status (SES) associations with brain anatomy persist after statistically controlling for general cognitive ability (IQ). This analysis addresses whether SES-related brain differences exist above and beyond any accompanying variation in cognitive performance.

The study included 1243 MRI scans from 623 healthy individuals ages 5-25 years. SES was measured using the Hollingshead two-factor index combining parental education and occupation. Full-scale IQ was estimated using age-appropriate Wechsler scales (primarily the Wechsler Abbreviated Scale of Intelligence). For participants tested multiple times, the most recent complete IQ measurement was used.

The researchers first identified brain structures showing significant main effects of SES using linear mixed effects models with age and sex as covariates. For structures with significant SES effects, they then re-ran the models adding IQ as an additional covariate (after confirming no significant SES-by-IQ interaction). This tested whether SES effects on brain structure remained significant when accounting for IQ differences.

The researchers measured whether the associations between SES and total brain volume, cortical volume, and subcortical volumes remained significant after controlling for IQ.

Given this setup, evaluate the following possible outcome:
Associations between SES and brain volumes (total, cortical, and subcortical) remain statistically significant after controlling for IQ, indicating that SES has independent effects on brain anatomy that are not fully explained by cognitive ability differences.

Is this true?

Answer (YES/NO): YES